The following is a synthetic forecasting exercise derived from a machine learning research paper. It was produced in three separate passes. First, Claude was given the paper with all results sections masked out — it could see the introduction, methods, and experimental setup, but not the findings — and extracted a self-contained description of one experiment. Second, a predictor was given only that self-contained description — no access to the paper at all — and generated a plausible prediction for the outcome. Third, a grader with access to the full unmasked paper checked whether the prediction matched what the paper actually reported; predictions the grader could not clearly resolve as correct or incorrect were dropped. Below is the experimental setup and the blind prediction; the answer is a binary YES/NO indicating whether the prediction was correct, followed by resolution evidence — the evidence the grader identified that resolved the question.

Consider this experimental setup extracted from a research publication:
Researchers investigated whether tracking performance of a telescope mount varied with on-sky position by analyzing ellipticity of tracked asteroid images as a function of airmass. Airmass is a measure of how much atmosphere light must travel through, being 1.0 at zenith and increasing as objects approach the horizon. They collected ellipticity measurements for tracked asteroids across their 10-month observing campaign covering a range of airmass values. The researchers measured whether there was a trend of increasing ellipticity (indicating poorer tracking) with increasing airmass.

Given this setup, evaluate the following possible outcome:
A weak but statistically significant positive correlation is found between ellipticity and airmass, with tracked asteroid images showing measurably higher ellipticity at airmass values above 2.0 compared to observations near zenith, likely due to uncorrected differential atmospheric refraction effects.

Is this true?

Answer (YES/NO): NO